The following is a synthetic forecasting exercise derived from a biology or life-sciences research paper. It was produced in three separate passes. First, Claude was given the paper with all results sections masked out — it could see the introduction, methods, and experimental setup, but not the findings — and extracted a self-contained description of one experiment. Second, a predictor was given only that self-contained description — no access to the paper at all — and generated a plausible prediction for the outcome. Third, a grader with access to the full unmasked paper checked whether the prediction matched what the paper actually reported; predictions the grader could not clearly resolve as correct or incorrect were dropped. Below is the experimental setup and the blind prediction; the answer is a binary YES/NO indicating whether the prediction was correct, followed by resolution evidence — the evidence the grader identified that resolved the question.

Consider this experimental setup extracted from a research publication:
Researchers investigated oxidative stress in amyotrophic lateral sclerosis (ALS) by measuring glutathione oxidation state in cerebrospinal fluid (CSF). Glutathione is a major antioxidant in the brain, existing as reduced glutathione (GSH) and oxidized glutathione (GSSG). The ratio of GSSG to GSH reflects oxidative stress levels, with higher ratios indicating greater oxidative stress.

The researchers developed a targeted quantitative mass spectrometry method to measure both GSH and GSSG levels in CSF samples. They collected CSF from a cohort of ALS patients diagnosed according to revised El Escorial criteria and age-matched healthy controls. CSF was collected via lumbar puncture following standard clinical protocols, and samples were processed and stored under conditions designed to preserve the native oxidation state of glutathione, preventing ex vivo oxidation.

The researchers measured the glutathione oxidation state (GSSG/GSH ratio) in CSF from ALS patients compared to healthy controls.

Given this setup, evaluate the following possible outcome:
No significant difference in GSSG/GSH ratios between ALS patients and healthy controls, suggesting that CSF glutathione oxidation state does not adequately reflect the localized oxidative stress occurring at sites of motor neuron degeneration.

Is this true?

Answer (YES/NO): NO